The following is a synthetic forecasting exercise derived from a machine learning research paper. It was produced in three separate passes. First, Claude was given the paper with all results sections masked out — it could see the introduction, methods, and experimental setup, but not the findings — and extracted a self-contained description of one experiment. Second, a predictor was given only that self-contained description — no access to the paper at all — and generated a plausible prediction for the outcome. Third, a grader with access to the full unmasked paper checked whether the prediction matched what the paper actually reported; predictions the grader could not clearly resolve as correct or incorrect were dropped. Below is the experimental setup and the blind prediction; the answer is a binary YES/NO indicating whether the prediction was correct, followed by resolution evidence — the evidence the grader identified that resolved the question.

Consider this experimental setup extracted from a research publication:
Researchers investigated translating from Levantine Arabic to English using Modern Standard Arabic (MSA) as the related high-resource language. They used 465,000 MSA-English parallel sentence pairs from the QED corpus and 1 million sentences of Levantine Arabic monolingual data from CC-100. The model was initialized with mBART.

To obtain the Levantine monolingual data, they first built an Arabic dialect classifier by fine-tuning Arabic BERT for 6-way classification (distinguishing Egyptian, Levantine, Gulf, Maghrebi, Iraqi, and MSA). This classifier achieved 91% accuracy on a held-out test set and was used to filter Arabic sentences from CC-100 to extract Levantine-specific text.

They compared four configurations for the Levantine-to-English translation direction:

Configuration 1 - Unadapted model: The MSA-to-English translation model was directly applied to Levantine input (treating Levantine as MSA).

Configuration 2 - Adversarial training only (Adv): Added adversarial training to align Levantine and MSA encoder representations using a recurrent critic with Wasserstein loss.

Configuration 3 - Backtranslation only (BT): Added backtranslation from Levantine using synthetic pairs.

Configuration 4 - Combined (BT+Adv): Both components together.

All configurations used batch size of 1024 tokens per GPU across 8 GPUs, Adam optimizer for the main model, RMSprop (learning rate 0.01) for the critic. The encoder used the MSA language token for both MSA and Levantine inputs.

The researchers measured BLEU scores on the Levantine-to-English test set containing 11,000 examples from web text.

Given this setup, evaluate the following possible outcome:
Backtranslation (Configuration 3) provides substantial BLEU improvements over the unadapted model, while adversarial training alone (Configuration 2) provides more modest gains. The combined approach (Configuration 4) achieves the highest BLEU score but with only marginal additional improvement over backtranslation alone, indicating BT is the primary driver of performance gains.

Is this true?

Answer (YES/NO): NO